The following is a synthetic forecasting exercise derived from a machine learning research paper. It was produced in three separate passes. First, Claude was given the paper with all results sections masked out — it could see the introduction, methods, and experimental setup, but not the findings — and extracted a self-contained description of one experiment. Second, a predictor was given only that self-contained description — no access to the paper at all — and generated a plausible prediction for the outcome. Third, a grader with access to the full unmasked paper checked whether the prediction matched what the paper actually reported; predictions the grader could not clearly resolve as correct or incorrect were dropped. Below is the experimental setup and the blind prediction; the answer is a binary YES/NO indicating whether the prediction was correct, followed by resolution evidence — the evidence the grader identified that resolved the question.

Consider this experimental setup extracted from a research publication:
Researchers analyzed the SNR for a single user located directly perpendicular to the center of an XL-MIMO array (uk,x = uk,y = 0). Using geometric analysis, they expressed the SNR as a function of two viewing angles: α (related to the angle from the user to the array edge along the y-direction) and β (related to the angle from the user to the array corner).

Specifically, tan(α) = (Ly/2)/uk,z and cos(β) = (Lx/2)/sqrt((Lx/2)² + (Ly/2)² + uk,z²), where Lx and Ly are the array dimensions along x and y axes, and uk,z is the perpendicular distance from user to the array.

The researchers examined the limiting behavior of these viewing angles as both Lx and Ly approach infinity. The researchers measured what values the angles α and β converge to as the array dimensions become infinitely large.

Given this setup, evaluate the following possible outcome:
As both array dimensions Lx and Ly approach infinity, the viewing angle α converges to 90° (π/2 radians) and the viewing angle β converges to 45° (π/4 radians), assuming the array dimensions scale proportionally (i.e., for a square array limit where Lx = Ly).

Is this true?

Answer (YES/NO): YES